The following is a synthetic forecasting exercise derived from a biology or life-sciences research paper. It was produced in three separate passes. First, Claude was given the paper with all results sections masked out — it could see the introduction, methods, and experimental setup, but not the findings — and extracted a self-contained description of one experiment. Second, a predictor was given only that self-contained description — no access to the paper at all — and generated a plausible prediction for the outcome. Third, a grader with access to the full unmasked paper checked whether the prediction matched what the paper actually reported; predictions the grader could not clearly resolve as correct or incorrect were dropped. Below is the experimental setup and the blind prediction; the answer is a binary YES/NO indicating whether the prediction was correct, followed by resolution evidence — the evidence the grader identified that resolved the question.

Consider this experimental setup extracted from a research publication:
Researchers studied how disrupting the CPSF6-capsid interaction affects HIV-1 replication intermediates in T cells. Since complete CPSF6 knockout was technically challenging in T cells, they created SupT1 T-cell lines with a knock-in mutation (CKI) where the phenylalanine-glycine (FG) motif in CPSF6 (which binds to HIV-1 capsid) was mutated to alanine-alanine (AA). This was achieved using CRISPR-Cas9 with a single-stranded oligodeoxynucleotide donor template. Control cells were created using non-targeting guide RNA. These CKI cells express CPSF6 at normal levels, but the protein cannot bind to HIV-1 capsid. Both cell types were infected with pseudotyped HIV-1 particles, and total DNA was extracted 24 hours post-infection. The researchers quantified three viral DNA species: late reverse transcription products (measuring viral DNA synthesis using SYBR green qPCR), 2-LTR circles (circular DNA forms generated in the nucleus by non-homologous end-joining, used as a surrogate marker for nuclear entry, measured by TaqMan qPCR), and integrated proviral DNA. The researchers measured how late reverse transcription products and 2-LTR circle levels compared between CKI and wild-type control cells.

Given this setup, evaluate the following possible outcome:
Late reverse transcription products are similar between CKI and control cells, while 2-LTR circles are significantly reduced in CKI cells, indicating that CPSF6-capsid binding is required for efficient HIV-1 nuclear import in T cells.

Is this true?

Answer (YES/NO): NO